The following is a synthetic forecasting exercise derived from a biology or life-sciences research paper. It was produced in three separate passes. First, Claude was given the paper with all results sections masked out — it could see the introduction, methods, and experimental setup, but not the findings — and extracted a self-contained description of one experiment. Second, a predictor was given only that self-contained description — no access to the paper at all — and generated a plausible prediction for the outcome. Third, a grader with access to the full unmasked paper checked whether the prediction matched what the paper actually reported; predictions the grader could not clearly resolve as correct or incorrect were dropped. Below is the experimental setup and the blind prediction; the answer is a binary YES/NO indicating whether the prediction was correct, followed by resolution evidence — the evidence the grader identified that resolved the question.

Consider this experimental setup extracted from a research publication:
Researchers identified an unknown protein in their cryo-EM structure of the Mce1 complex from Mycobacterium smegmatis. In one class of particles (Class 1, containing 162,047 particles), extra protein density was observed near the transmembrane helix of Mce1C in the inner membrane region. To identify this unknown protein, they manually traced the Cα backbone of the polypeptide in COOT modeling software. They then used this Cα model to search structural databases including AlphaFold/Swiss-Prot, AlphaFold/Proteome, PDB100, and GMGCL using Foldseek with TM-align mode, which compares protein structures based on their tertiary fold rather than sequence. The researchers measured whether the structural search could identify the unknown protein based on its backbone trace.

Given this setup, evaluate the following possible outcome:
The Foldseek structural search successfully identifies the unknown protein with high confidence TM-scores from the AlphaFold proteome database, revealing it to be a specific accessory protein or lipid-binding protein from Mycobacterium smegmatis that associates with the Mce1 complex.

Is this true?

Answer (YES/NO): NO